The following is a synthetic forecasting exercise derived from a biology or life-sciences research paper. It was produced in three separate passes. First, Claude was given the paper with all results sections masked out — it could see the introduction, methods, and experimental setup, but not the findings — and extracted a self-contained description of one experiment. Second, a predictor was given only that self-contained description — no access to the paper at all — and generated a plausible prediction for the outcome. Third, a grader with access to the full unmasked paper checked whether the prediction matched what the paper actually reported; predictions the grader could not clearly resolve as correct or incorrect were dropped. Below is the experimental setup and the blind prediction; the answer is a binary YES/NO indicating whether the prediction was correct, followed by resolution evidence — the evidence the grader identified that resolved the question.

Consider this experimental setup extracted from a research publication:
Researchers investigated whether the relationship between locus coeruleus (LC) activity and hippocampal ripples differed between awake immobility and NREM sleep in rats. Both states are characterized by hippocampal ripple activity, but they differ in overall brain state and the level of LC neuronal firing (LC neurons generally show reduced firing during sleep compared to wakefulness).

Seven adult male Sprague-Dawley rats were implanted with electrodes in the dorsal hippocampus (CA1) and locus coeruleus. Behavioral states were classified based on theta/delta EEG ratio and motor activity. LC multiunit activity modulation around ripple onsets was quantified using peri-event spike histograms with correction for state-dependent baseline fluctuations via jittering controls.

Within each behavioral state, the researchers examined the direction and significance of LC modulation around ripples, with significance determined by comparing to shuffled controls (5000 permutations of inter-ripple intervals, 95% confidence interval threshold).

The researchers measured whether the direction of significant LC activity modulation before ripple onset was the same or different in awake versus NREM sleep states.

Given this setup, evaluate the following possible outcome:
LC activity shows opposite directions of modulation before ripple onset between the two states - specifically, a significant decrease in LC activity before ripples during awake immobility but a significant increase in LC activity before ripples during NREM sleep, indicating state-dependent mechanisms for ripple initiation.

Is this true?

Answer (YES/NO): NO